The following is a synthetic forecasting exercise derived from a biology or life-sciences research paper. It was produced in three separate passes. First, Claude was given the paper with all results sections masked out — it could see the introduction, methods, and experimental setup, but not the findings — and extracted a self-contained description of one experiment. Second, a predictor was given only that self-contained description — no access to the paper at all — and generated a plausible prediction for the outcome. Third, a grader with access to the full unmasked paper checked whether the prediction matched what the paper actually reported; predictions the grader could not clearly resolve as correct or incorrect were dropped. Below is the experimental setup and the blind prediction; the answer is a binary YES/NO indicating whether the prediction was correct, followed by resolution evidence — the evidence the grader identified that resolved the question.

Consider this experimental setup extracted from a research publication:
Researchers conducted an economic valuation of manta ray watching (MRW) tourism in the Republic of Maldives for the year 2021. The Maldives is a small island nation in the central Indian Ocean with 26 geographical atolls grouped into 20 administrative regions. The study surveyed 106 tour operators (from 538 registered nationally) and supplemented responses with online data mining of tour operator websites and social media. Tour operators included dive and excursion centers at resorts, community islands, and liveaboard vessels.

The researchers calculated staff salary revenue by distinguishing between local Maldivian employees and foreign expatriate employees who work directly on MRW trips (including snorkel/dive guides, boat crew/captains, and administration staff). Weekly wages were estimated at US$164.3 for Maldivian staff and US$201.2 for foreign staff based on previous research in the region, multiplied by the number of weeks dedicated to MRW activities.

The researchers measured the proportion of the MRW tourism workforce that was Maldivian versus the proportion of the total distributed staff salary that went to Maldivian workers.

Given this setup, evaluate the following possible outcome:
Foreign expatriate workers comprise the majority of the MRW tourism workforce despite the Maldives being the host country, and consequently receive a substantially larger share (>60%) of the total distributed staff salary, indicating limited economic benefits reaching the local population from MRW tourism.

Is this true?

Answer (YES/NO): NO